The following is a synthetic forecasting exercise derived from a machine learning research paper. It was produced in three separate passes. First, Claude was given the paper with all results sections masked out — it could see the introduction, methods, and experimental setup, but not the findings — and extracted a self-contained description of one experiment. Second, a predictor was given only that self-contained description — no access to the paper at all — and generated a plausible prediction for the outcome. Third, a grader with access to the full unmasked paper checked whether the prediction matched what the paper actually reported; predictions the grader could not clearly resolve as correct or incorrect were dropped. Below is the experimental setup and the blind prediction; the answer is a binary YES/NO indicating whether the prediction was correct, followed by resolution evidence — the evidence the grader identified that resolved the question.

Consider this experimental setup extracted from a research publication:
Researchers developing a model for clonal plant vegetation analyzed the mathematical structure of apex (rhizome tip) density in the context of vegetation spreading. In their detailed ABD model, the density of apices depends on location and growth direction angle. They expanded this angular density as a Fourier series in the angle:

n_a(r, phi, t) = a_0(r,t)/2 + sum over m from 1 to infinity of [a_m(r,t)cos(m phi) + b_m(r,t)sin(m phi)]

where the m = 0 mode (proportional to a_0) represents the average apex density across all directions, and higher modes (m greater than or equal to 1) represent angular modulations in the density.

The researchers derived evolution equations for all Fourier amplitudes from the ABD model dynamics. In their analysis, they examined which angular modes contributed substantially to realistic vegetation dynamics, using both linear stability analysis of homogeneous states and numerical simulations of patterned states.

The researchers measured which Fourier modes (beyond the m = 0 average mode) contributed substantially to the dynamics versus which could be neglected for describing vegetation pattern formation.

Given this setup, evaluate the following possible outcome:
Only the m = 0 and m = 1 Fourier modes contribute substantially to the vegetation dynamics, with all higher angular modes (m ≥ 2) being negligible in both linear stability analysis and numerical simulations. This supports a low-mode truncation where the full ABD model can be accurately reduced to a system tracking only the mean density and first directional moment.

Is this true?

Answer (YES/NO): YES